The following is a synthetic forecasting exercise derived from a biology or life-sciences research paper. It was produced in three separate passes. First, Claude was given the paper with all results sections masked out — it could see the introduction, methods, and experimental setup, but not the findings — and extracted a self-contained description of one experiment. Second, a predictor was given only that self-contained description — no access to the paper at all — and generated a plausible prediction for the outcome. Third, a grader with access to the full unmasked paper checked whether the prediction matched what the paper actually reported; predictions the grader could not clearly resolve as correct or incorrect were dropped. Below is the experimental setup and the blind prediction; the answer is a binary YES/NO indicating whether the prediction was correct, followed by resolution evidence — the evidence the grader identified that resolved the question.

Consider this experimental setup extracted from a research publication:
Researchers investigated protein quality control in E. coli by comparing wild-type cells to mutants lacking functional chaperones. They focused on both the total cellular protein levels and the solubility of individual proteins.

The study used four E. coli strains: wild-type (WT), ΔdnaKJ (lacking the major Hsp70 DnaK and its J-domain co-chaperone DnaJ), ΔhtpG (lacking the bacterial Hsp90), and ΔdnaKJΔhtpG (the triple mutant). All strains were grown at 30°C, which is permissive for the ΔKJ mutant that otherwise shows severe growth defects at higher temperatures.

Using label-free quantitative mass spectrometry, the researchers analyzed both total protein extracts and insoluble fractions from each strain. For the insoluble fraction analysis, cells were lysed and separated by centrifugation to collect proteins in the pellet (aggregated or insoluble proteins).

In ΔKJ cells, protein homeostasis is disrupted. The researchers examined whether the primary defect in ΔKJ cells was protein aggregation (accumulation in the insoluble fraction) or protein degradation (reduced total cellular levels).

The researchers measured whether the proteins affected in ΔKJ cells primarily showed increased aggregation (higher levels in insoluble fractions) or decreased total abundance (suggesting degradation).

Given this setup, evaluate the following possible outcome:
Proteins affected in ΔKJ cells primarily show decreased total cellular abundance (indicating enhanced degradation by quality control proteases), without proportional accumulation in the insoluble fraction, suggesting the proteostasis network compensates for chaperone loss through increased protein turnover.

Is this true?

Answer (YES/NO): YES